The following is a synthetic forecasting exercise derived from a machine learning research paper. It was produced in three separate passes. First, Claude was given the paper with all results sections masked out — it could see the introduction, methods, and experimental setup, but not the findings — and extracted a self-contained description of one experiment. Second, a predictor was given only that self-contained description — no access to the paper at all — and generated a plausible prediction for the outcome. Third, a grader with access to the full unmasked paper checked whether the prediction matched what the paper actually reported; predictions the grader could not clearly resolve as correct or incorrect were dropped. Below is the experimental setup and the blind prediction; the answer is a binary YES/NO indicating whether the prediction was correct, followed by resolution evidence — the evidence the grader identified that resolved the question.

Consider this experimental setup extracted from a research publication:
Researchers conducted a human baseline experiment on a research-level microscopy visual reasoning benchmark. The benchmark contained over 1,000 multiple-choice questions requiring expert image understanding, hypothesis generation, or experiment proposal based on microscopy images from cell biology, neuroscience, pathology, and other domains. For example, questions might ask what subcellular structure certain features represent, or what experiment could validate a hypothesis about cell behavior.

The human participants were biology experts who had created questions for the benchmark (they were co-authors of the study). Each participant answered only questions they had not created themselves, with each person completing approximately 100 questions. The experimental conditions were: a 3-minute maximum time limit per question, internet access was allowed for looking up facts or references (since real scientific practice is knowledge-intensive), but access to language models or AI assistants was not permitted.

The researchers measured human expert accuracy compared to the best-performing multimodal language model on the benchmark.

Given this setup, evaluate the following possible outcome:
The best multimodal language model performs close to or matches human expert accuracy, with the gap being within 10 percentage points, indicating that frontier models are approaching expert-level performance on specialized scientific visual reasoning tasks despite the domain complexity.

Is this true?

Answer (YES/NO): YES